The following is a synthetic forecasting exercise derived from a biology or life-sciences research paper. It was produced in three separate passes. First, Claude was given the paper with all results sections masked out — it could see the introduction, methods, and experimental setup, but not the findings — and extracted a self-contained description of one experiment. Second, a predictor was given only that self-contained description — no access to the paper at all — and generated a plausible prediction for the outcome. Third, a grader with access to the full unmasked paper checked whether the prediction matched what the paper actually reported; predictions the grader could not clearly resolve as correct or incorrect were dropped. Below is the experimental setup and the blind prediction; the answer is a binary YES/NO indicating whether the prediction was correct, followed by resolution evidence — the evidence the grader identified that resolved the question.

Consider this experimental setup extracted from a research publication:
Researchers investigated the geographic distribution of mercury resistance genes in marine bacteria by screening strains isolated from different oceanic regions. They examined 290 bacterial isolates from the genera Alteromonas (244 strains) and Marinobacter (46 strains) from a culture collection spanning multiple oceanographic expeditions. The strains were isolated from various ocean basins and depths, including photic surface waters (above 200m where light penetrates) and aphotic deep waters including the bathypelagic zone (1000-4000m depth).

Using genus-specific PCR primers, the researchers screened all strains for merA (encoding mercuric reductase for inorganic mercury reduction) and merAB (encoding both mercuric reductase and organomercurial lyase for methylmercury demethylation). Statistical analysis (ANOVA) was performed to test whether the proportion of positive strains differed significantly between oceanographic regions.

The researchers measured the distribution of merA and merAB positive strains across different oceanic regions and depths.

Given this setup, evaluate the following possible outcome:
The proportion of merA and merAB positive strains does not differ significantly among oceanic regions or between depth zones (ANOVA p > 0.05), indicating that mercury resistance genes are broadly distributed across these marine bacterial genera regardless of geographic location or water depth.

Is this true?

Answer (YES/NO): YES